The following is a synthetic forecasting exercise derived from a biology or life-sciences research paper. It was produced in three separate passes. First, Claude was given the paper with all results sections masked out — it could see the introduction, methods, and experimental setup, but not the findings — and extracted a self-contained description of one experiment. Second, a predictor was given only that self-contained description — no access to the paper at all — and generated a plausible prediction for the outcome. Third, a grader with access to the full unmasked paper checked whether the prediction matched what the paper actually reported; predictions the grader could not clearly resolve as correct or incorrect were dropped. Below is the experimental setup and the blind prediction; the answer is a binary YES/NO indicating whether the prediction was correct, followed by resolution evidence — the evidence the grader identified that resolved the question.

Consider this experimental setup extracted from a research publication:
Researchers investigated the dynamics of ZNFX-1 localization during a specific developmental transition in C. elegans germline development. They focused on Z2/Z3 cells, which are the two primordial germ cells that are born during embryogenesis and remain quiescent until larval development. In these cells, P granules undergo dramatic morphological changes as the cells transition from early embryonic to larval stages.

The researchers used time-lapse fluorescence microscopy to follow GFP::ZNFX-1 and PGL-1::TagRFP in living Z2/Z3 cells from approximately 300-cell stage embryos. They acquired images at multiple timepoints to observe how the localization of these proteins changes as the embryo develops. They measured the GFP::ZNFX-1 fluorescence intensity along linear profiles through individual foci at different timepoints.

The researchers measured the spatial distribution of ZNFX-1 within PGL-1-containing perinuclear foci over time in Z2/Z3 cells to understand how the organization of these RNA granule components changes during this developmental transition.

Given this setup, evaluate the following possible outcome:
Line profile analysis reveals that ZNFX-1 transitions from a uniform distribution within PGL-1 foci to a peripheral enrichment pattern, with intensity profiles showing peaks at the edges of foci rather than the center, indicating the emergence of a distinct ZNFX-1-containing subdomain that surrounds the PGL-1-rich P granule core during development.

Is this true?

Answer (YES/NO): NO